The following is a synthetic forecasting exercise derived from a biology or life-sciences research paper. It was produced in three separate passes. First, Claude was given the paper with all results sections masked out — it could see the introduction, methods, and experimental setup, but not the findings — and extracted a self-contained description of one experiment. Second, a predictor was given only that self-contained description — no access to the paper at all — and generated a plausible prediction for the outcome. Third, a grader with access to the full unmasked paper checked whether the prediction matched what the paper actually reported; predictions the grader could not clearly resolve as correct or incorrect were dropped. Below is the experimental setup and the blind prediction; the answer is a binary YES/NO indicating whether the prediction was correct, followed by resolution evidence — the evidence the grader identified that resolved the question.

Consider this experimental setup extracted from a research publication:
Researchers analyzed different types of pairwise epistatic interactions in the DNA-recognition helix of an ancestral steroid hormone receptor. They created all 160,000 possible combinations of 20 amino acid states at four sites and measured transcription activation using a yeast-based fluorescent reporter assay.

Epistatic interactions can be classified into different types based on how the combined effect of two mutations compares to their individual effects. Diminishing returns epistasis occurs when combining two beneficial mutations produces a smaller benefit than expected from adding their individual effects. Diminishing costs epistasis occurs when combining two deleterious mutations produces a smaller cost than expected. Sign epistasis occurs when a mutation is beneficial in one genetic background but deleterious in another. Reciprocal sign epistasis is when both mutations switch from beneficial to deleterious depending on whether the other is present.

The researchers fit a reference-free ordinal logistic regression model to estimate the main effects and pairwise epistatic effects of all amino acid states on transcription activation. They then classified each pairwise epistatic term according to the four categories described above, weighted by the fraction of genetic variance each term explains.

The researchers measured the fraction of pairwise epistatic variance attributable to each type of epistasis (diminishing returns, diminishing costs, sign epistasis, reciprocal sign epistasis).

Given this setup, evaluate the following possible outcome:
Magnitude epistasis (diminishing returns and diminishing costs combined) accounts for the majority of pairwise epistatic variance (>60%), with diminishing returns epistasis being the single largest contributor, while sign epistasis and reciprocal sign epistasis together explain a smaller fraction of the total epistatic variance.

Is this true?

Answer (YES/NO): NO